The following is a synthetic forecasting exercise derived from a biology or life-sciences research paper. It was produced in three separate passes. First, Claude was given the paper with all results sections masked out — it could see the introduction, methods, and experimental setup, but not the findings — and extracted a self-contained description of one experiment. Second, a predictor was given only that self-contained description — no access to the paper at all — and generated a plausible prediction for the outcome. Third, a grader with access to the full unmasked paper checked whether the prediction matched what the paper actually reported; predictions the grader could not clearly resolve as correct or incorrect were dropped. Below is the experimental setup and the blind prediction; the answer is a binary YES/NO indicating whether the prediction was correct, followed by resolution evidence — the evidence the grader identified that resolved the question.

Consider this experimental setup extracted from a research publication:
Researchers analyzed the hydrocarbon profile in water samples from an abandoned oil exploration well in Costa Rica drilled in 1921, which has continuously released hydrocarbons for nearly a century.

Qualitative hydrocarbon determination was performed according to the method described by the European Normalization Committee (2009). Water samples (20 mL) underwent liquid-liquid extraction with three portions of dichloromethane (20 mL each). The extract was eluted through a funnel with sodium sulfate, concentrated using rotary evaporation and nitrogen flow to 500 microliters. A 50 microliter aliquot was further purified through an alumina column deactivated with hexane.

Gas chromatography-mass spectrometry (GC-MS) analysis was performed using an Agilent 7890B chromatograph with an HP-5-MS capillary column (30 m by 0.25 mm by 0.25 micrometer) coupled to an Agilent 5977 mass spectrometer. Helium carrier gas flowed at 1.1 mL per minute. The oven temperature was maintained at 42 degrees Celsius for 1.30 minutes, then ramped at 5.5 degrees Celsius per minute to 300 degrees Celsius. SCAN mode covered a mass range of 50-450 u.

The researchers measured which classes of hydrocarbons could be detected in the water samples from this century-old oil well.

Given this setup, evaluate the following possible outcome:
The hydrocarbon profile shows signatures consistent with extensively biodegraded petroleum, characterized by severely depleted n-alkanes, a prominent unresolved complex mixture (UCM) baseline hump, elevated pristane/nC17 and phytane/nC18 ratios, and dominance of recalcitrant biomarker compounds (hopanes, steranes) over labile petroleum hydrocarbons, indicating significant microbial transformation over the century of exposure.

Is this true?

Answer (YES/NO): NO